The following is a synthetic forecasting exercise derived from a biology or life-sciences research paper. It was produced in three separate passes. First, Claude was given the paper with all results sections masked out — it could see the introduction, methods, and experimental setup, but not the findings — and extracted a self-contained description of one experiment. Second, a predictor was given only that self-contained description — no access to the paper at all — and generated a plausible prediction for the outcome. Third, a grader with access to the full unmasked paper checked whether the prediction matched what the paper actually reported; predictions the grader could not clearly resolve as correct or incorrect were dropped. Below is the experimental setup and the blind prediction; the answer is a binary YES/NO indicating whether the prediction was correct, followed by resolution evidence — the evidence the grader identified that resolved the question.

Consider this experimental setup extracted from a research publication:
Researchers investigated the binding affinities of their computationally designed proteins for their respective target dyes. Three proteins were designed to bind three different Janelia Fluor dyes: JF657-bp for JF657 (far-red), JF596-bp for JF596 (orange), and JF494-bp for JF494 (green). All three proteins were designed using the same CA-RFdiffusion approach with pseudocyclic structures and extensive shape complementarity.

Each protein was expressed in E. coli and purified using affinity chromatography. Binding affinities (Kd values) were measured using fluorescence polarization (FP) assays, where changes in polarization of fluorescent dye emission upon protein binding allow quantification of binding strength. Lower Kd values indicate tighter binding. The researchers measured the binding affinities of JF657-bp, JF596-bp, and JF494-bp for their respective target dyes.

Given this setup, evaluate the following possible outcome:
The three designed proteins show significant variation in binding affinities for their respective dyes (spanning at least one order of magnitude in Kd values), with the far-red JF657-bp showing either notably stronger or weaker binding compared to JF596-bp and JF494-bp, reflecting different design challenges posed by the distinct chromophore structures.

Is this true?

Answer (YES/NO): YES